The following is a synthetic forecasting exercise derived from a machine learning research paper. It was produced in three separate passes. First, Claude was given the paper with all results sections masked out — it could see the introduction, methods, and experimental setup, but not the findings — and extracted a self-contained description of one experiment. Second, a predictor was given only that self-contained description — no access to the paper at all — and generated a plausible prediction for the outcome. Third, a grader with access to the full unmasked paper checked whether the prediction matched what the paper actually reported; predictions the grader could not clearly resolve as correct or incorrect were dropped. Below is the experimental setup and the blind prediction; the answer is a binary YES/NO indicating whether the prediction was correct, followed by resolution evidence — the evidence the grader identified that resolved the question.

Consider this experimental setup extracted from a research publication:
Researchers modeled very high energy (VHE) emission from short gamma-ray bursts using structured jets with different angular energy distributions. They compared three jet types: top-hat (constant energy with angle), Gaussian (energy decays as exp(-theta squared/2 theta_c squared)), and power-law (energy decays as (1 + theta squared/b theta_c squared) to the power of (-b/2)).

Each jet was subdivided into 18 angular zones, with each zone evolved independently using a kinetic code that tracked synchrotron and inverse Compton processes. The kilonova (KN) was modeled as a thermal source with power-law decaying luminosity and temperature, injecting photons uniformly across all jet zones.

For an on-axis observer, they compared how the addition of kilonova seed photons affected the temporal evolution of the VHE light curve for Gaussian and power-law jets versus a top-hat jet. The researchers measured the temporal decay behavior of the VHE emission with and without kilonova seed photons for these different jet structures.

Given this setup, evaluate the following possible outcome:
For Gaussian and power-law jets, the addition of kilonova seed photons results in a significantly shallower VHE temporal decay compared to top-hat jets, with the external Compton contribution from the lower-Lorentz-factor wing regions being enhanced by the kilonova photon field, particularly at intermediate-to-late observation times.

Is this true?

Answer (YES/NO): YES